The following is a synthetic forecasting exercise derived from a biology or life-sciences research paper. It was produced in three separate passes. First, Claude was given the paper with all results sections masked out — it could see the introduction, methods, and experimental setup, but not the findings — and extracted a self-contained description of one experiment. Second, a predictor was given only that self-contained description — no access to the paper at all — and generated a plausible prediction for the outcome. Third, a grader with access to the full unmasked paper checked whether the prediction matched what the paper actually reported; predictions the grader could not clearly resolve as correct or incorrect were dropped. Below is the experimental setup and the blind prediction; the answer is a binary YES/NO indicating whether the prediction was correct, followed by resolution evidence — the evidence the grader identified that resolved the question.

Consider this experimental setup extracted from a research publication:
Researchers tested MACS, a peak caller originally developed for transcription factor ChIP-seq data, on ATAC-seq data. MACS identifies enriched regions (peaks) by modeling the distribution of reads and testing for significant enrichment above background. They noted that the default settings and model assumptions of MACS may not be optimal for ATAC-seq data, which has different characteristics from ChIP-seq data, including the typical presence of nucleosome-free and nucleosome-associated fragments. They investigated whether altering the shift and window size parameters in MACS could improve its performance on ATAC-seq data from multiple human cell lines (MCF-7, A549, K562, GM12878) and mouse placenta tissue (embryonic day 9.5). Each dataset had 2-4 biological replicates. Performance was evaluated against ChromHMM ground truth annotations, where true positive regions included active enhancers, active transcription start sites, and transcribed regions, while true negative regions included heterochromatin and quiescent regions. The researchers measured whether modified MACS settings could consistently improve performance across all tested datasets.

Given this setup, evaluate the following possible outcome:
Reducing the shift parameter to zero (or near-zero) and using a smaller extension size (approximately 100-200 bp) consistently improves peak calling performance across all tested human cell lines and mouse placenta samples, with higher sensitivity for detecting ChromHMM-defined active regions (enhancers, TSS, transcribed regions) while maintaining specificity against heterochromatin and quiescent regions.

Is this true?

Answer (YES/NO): NO